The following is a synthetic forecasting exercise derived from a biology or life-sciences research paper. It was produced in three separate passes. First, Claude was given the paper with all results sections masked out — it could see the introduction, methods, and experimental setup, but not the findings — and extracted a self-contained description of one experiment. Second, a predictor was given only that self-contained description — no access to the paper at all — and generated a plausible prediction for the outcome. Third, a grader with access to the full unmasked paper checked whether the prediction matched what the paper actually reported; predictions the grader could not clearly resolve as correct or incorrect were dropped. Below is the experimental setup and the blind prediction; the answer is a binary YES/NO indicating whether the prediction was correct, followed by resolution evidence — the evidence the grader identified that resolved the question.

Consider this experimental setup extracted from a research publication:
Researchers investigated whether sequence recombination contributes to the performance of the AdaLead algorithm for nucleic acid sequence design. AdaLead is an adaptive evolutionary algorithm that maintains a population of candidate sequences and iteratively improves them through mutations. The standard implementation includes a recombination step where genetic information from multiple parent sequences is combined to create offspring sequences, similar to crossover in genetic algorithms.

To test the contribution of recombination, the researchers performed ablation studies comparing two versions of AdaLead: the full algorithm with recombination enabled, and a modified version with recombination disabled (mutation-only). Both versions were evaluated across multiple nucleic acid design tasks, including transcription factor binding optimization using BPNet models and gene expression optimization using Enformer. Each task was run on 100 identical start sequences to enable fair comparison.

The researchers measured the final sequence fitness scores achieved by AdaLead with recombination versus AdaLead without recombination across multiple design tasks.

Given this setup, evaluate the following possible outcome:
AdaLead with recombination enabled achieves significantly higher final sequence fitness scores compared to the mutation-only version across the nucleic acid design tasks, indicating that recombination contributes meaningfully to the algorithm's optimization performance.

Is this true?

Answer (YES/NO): NO